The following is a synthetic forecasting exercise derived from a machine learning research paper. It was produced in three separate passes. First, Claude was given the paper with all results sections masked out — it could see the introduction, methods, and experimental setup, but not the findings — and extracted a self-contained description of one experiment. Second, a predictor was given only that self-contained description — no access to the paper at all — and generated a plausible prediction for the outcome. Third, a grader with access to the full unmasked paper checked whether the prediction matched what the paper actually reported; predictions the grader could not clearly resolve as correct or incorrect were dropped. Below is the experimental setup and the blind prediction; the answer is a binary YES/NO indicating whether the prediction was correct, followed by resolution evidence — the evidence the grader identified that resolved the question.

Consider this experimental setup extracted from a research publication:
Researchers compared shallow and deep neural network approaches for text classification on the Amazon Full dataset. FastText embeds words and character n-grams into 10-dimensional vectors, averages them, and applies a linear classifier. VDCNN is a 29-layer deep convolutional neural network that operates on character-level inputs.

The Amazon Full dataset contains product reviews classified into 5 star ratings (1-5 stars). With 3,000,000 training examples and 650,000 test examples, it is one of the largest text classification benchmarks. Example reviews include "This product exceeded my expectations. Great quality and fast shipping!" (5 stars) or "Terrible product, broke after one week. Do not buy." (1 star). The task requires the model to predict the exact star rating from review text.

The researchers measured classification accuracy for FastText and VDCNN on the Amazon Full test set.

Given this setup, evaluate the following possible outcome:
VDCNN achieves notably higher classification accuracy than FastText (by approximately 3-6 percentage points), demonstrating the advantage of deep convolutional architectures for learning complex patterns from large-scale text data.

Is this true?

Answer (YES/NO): NO